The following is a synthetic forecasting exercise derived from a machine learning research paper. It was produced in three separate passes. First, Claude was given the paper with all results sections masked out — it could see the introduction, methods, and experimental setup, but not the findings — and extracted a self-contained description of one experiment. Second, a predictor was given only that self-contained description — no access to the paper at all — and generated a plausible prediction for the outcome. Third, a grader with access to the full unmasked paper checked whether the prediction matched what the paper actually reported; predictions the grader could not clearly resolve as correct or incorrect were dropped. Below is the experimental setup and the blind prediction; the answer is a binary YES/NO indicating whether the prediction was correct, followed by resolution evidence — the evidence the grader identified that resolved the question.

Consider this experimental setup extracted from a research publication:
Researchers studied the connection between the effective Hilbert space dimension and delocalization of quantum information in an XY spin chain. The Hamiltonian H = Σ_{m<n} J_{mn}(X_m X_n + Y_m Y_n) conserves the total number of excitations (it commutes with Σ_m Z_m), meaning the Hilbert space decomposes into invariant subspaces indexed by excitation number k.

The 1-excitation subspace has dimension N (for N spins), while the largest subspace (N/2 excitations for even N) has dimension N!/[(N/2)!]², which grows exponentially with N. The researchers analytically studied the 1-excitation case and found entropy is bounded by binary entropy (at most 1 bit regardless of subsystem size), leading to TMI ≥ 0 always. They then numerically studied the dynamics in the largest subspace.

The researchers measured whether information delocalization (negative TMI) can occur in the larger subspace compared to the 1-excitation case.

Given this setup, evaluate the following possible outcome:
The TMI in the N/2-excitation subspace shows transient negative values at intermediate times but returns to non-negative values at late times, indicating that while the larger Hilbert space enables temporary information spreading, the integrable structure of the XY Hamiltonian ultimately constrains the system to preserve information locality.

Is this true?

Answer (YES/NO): NO